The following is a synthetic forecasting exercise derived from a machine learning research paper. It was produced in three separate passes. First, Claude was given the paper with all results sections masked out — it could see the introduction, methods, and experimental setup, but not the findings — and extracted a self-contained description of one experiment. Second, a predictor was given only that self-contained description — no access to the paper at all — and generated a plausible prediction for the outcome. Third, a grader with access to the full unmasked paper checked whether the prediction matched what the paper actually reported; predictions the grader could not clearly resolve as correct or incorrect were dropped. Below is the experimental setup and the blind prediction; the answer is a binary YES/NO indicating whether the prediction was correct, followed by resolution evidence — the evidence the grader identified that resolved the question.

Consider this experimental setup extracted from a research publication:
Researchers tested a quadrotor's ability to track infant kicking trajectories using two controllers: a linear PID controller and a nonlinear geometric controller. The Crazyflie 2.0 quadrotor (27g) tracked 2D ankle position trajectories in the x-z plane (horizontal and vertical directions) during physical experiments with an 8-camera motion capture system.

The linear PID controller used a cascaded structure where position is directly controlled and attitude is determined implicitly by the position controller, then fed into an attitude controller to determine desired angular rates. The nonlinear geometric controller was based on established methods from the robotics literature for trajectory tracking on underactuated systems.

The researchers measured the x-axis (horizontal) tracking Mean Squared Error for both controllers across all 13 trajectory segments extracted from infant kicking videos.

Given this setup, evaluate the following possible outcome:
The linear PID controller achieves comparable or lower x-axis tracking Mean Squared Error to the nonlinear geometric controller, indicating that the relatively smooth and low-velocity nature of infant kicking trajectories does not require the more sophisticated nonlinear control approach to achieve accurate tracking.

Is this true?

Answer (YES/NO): NO